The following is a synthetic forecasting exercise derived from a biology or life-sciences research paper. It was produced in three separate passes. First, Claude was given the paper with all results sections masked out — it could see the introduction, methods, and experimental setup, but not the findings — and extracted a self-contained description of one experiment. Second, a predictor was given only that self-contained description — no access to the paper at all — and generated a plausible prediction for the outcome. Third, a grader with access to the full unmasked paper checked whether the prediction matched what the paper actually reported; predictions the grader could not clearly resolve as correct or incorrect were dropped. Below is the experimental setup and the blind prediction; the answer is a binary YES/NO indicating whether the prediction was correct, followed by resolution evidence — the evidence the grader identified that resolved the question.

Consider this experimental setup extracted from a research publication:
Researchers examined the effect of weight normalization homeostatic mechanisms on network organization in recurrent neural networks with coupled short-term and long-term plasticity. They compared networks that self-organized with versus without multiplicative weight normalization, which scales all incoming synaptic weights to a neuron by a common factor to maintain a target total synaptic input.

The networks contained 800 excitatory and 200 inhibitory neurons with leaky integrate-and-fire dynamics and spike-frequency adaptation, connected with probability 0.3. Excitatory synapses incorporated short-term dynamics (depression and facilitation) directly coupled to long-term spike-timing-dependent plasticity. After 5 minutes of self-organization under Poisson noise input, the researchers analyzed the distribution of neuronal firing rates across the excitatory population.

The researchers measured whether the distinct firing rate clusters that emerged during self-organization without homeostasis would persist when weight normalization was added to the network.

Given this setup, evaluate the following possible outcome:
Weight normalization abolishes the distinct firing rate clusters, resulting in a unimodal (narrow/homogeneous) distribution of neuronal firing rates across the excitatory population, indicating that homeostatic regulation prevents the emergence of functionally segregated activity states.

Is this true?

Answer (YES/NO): YES